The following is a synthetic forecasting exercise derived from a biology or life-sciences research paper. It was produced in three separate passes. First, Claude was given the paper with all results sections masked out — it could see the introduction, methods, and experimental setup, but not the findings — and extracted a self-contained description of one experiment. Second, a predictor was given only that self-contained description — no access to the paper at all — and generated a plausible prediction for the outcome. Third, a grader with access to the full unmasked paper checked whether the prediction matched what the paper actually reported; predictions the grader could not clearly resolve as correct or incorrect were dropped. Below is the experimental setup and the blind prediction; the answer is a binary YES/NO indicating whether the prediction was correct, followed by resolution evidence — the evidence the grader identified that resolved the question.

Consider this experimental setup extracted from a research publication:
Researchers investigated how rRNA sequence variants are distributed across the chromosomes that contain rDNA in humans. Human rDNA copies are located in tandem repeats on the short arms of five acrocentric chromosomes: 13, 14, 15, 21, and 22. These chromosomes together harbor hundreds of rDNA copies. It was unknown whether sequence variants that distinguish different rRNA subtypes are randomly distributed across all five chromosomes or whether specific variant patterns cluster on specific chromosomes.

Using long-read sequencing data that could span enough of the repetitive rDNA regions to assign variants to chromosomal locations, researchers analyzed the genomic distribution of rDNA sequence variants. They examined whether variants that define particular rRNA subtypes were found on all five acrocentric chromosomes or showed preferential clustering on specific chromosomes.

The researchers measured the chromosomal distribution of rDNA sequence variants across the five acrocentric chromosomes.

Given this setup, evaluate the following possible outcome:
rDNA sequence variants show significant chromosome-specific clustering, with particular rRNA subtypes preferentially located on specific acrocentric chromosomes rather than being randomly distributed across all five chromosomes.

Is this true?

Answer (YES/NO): YES